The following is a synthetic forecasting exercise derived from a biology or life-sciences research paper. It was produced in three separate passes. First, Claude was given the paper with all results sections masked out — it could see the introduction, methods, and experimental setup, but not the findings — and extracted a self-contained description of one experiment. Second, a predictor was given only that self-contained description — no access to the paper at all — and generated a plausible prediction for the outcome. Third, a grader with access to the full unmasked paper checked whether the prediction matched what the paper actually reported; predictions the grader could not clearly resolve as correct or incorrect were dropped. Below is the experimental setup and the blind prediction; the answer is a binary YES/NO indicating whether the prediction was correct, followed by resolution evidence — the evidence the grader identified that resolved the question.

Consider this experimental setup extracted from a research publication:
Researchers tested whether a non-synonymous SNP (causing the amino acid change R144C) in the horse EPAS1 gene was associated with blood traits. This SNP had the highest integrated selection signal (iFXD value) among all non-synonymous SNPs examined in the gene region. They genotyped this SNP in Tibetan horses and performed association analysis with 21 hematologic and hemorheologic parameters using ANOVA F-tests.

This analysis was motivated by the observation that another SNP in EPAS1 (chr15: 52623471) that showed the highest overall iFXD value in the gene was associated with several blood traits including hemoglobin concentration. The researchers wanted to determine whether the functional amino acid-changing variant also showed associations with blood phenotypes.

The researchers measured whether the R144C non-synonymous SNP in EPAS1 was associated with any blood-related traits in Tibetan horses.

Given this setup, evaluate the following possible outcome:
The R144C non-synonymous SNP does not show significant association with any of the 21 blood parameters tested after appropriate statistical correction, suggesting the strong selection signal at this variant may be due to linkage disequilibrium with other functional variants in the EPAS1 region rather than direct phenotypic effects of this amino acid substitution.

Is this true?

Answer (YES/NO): YES